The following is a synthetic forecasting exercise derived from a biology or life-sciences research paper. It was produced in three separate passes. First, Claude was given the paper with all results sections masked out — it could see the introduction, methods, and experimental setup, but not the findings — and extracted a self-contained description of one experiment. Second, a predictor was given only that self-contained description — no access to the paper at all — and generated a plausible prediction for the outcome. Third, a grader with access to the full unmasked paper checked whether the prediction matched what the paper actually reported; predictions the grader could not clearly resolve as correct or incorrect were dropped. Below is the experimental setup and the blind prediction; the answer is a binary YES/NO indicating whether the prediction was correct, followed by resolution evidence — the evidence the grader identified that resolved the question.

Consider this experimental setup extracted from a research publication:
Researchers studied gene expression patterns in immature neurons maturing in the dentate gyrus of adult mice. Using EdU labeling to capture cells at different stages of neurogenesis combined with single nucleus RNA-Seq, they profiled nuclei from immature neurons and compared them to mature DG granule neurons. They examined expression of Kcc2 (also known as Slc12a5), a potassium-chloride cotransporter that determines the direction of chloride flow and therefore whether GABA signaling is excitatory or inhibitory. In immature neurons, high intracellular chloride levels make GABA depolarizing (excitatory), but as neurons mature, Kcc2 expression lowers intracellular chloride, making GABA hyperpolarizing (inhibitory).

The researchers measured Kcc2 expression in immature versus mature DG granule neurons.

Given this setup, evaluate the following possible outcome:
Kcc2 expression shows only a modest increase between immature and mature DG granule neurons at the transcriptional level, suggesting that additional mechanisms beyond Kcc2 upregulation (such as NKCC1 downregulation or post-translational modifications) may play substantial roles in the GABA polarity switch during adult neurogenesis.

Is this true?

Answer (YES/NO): NO